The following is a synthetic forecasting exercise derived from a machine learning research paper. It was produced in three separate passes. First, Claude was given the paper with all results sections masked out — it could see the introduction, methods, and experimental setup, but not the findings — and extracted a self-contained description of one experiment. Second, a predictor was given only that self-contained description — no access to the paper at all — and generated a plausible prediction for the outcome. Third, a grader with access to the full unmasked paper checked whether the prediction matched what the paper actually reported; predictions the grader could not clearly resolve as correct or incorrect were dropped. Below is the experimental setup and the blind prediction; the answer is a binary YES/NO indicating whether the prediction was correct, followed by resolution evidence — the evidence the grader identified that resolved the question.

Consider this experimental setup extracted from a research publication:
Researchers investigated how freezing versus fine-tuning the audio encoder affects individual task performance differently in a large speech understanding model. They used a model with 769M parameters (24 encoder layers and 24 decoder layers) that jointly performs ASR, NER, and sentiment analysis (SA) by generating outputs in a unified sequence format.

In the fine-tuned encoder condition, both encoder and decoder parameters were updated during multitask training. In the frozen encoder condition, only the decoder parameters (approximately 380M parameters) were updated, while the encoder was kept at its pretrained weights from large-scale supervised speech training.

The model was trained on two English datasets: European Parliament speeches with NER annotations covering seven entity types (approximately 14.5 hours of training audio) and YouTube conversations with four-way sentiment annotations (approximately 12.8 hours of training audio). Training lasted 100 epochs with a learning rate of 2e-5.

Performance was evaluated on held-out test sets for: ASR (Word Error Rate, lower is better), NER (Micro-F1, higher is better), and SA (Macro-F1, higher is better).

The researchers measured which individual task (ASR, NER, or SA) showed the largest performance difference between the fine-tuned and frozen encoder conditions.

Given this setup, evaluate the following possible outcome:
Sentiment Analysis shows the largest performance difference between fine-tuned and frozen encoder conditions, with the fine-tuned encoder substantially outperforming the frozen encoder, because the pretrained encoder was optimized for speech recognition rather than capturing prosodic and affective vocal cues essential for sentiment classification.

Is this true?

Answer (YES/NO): NO